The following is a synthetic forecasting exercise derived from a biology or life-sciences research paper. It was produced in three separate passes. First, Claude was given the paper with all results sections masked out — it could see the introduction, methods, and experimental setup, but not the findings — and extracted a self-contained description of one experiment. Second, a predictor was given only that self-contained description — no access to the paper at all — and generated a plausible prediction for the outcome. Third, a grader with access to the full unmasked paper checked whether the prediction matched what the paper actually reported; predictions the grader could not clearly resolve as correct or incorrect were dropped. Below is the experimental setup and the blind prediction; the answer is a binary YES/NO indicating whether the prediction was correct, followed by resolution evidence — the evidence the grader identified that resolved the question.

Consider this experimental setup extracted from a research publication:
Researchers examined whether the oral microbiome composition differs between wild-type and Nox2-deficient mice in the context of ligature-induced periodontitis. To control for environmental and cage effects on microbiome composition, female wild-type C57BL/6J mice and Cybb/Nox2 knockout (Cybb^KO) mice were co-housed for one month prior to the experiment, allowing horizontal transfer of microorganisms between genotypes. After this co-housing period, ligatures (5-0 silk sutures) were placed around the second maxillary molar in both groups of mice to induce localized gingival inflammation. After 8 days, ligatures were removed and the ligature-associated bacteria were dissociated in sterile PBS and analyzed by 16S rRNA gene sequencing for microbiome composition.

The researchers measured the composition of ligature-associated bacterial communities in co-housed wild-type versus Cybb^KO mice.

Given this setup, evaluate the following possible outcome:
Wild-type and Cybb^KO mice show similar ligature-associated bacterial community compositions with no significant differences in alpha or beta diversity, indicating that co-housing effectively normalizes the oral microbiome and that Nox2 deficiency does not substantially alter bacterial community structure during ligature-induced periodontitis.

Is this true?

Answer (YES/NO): NO